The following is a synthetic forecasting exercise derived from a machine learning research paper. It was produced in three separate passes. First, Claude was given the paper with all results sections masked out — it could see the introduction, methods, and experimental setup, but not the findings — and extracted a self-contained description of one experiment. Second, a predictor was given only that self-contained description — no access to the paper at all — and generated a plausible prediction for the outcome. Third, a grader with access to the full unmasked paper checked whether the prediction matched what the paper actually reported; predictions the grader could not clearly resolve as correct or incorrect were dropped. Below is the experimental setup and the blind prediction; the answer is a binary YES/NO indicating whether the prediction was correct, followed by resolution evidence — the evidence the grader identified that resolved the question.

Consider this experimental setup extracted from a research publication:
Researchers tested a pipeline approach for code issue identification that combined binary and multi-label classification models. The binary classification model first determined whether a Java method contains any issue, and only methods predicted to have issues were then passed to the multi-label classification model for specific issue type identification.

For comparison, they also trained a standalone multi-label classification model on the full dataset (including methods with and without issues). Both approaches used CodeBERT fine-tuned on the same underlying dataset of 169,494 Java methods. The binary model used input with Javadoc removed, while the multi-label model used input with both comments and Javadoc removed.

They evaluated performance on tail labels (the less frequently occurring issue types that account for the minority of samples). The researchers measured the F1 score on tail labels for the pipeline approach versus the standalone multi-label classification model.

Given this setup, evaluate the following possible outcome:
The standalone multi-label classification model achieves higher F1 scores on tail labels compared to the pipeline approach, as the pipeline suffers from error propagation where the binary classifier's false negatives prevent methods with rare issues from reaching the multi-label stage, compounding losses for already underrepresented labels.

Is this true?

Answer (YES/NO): YES